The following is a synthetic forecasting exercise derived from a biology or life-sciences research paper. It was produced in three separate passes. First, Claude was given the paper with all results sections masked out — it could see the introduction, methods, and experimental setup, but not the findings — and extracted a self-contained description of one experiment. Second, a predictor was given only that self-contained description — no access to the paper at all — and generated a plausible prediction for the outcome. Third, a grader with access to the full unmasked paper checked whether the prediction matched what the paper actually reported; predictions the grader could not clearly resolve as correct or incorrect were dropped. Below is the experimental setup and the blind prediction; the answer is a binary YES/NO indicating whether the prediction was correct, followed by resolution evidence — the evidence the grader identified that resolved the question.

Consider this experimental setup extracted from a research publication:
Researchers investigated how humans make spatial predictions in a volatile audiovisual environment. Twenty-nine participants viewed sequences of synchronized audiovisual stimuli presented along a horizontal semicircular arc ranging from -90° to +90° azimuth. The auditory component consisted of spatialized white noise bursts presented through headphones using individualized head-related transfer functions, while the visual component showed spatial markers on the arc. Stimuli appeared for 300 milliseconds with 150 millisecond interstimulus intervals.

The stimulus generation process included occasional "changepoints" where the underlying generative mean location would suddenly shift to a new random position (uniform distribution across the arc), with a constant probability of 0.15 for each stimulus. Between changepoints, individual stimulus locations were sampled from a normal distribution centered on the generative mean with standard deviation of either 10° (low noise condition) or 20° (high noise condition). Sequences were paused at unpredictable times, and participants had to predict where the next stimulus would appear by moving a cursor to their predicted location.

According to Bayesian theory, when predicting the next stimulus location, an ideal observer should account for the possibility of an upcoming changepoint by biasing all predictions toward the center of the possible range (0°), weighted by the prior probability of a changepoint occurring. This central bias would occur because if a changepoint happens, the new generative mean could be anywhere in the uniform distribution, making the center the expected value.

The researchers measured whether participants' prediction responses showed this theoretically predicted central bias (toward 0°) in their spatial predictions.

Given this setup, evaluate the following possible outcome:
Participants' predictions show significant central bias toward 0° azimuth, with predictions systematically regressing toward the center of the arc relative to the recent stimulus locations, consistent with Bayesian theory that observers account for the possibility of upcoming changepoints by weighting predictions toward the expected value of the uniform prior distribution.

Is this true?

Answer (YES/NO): NO